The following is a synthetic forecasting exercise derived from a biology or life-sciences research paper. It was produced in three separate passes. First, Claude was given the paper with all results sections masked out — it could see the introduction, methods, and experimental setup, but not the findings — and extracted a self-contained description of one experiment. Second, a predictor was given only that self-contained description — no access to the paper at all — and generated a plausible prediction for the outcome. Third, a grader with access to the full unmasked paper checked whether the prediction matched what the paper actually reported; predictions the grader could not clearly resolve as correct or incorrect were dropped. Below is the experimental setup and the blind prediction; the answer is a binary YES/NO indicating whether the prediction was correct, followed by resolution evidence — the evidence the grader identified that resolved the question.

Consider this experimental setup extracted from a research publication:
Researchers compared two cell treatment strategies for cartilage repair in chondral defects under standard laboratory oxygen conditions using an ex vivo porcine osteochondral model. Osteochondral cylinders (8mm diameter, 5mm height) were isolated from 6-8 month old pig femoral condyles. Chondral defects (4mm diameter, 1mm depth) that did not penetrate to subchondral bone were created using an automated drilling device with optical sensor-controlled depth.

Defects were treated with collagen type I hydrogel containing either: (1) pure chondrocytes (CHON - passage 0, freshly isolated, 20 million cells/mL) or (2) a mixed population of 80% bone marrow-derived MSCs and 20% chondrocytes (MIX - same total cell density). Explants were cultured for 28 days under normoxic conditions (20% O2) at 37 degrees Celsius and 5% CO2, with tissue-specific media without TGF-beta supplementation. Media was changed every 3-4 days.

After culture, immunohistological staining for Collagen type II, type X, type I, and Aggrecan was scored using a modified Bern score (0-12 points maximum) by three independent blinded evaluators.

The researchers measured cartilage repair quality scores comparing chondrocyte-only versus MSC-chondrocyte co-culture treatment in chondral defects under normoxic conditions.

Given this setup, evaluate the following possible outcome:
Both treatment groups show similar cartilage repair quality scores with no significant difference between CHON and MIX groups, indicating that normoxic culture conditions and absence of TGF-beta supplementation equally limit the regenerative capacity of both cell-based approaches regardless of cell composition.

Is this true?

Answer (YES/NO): YES